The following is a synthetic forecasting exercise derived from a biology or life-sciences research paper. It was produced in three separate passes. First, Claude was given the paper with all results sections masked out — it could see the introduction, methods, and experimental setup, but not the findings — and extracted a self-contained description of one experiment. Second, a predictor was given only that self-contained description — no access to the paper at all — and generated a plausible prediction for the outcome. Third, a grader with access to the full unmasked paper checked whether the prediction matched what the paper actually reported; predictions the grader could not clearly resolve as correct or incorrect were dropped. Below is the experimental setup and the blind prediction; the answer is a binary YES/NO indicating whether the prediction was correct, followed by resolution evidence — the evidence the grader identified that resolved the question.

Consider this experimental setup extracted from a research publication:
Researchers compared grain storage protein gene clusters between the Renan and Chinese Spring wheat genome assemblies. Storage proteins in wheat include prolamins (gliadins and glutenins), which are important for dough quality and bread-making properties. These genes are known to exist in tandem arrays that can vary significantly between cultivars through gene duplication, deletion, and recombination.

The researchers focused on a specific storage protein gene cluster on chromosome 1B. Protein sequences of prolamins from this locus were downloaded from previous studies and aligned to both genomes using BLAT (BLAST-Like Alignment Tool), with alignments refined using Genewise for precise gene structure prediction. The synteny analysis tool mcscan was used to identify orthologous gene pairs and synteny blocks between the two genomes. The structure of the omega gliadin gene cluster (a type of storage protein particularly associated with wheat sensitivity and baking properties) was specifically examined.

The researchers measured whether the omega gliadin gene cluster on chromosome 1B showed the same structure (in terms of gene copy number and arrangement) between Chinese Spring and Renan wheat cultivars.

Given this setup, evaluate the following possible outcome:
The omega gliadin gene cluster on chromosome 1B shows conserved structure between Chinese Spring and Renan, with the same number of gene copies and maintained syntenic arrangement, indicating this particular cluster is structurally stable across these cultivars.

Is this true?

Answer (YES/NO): NO